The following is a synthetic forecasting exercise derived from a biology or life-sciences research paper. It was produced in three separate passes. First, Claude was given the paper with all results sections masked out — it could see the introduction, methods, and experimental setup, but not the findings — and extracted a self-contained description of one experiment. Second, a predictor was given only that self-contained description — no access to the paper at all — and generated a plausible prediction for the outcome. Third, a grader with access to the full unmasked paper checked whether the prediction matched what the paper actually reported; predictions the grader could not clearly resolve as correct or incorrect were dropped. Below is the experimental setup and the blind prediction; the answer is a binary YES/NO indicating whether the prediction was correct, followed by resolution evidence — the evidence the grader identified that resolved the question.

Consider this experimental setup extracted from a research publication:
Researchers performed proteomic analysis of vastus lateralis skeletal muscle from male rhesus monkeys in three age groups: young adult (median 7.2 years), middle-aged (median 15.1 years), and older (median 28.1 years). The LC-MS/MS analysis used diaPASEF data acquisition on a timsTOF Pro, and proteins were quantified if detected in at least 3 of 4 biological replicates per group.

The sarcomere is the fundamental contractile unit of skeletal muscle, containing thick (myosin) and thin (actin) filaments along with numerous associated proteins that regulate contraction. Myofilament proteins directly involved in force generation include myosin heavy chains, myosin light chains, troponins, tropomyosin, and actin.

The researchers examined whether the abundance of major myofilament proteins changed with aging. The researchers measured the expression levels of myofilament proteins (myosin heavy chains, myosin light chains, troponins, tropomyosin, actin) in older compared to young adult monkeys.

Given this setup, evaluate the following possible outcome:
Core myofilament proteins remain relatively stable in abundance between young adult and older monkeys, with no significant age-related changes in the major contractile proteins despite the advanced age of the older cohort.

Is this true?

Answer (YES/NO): YES